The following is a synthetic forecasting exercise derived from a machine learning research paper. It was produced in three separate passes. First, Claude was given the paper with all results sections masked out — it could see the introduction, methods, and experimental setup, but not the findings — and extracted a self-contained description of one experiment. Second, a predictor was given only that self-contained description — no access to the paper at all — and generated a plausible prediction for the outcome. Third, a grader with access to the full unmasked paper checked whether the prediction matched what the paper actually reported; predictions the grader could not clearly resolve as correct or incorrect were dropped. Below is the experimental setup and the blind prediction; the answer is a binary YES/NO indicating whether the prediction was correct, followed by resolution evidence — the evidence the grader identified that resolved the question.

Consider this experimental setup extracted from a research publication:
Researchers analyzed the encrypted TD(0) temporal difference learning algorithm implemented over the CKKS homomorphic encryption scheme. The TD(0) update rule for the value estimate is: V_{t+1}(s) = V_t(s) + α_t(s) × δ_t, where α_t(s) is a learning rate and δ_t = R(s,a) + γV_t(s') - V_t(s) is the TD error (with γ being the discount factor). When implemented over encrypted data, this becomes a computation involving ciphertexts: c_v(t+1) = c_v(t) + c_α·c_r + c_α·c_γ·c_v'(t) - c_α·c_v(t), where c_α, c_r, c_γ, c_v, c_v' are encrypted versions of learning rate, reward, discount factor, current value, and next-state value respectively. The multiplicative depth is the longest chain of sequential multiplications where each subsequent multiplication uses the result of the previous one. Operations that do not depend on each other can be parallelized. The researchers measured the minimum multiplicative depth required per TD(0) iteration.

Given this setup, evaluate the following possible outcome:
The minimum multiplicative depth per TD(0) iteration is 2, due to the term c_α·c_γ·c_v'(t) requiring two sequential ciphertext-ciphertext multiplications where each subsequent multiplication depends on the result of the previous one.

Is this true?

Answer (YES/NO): YES